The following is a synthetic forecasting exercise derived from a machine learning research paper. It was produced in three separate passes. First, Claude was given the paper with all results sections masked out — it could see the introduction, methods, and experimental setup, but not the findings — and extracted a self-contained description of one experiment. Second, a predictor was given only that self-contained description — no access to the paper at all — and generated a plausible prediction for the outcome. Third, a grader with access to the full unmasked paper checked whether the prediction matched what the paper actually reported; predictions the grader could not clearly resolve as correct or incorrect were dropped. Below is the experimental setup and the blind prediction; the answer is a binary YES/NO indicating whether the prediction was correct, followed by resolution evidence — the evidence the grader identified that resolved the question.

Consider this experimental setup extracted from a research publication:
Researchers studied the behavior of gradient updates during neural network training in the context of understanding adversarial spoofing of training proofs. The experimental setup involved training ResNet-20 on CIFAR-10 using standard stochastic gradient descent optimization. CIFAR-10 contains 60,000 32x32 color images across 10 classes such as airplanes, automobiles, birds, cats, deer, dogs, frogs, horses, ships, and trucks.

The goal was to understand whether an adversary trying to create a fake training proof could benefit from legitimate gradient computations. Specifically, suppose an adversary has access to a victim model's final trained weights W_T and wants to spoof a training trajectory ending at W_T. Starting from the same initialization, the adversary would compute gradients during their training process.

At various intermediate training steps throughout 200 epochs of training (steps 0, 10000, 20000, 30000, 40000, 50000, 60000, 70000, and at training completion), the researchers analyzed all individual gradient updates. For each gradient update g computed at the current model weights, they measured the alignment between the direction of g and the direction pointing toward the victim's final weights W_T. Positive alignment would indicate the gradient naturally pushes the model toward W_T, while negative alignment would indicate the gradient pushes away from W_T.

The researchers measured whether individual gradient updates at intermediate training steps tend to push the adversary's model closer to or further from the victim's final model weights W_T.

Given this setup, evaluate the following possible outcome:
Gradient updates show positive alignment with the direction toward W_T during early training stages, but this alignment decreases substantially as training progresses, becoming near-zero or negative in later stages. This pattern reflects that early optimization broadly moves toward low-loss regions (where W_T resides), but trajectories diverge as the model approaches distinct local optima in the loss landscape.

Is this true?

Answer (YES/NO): NO